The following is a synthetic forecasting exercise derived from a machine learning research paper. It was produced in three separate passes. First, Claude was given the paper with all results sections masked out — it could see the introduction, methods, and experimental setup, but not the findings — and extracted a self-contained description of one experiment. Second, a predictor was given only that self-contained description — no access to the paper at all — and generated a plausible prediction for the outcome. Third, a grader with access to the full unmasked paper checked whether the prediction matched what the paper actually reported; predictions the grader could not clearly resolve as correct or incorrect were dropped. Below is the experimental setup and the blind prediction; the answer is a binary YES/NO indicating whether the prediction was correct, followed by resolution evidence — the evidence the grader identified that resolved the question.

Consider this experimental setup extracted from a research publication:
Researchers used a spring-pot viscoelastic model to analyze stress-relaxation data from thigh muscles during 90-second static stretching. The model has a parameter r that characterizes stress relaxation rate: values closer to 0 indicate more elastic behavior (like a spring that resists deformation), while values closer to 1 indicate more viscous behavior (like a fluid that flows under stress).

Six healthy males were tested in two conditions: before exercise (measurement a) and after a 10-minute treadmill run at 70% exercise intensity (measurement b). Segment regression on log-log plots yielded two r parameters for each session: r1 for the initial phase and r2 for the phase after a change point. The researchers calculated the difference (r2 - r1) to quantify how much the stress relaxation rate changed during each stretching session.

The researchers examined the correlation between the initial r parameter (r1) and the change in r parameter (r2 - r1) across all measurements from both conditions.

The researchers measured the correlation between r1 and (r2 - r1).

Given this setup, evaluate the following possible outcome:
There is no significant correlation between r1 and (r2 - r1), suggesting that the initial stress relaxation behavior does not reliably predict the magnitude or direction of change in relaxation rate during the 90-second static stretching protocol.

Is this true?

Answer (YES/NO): NO